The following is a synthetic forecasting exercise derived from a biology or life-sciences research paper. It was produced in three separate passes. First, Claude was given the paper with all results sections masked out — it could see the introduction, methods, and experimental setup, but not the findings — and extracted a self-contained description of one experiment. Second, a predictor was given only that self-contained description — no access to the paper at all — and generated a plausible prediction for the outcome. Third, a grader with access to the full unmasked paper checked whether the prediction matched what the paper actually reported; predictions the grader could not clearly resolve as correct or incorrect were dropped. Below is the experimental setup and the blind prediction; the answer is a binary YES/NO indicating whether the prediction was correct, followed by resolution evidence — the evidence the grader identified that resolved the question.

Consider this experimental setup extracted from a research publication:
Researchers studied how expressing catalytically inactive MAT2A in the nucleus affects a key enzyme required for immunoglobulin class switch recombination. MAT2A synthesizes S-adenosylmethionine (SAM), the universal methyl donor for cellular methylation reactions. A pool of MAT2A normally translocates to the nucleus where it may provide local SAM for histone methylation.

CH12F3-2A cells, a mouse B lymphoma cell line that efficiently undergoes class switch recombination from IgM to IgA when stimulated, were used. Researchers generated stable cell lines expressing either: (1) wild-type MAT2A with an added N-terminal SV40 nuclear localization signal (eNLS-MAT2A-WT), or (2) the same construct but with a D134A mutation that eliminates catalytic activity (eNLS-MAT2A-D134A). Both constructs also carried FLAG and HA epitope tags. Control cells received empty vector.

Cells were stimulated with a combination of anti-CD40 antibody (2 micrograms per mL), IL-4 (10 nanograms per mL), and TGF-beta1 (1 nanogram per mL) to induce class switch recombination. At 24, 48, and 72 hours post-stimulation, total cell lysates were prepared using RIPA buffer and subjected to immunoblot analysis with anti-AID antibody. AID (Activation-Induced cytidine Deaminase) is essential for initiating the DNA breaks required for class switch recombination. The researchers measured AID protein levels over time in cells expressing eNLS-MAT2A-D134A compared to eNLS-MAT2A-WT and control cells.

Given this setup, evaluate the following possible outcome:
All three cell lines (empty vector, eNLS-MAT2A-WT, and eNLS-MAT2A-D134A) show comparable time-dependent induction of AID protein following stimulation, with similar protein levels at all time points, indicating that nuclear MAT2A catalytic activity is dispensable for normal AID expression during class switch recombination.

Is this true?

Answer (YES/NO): NO